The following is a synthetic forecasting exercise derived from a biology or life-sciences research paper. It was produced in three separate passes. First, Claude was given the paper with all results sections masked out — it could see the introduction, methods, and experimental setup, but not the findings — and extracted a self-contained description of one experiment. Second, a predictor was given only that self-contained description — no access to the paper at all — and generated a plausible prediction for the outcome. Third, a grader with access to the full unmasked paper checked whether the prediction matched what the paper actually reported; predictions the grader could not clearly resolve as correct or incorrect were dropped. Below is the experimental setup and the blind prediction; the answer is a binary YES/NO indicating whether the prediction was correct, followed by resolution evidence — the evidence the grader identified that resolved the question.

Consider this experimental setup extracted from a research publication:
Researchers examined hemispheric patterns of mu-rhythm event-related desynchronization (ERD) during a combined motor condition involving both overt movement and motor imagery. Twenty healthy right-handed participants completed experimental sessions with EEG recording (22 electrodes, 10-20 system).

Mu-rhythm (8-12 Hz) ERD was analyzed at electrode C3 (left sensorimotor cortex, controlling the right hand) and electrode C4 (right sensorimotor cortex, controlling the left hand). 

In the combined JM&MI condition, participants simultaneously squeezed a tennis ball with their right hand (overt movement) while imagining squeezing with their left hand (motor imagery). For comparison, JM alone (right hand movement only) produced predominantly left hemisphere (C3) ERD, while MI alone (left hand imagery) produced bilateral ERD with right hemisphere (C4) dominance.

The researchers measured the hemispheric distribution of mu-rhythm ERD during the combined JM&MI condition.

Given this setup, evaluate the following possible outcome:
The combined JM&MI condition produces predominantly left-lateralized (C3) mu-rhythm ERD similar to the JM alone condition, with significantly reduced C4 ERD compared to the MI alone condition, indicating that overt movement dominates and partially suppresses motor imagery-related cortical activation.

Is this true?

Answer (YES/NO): NO